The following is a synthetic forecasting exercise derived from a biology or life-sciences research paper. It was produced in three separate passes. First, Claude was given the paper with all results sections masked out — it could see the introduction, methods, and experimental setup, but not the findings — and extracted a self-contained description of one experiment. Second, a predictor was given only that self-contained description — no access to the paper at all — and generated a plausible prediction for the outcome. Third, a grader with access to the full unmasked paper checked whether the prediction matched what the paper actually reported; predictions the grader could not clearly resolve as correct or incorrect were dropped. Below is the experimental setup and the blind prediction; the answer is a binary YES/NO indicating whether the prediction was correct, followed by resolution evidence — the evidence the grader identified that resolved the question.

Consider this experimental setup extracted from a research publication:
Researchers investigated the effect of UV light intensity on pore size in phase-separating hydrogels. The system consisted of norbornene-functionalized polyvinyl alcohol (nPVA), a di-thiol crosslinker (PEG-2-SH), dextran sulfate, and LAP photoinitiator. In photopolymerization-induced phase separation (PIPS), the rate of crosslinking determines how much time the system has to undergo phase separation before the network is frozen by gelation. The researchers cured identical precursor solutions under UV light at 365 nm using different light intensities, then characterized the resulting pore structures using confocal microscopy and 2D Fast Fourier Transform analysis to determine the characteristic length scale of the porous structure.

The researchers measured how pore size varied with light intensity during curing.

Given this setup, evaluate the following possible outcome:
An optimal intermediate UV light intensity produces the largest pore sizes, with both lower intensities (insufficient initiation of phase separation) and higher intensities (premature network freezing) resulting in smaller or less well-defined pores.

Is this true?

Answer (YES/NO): NO